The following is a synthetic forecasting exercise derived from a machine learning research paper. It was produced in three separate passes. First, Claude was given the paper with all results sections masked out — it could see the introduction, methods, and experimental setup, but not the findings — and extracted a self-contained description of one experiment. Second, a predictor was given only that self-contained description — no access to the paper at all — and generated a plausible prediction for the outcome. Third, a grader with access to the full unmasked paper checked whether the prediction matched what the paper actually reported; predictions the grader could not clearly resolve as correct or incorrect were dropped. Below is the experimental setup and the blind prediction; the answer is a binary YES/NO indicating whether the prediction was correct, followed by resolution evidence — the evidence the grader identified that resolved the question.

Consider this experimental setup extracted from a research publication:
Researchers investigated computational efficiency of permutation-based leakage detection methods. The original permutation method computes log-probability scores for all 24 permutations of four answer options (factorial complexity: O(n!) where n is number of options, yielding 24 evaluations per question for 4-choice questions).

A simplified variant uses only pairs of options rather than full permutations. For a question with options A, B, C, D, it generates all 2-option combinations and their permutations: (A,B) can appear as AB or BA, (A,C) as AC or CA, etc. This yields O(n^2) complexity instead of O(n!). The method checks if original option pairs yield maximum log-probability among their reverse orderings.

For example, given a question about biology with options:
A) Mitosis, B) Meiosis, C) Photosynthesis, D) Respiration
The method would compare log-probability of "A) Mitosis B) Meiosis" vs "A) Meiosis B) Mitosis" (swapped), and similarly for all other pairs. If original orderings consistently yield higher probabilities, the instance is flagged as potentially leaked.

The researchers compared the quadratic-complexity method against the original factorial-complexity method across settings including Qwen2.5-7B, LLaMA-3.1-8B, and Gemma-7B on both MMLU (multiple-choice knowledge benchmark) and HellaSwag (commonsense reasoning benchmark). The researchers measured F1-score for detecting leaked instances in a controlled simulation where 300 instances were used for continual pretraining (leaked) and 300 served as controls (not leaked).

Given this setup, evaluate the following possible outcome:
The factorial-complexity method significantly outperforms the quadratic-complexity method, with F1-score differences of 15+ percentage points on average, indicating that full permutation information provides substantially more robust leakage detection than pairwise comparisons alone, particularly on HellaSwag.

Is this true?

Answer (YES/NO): NO